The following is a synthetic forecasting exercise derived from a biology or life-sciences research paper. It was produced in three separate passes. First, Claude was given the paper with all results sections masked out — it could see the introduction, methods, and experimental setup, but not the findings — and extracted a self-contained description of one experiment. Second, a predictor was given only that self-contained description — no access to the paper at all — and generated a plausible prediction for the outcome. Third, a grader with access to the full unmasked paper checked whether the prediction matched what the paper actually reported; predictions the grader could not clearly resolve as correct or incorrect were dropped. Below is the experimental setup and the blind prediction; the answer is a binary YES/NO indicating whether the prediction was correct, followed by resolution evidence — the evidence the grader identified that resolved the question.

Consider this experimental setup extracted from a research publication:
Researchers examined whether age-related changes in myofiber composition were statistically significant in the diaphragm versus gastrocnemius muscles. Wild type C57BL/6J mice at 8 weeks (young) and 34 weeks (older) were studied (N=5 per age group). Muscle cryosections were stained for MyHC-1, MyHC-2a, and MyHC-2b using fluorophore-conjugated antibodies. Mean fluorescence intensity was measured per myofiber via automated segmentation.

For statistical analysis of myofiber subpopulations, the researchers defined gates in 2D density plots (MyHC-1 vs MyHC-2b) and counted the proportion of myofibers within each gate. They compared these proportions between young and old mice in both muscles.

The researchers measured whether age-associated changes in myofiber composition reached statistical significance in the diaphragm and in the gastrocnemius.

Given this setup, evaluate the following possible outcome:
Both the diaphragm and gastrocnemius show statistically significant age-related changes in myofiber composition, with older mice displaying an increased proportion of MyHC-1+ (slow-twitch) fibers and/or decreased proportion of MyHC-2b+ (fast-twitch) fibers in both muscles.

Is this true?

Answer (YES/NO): NO